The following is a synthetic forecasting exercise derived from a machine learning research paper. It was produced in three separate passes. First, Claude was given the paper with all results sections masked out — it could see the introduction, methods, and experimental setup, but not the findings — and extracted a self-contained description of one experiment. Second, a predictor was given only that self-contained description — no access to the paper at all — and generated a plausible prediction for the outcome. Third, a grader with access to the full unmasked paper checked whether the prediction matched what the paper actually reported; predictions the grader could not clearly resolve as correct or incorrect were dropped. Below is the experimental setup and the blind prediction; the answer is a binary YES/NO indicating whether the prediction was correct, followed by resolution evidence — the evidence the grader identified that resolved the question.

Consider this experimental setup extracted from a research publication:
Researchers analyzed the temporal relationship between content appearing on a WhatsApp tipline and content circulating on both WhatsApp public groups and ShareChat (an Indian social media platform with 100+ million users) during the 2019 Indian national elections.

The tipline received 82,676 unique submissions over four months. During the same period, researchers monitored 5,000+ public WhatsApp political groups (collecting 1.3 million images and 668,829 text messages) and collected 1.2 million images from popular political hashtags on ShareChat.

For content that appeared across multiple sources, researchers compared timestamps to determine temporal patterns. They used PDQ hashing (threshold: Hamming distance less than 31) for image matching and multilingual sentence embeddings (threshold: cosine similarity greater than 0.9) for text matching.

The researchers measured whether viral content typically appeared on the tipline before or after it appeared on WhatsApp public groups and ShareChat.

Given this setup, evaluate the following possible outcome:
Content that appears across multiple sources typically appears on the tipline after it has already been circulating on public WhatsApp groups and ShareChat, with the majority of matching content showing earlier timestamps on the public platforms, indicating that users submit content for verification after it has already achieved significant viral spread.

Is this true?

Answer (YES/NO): NO